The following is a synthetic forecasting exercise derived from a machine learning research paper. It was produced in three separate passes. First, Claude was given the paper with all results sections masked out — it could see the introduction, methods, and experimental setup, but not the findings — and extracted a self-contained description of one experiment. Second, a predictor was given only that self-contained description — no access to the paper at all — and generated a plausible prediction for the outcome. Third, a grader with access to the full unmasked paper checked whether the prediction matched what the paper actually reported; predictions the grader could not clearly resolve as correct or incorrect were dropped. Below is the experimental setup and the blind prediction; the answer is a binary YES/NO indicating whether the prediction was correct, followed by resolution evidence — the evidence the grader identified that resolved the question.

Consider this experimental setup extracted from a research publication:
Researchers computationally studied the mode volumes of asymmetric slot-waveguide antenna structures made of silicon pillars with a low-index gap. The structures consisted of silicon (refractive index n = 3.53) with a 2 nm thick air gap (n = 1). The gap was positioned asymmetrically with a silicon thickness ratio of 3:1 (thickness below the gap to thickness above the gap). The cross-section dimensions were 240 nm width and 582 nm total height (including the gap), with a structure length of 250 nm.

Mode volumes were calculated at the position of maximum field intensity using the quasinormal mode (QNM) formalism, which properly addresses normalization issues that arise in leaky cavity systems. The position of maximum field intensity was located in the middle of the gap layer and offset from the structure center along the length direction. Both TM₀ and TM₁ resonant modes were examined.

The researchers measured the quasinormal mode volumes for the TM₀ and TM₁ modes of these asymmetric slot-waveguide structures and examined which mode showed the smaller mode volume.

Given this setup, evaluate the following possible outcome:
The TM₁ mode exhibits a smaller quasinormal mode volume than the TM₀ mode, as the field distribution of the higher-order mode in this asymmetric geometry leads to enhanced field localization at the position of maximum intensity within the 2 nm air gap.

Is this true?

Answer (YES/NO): YES